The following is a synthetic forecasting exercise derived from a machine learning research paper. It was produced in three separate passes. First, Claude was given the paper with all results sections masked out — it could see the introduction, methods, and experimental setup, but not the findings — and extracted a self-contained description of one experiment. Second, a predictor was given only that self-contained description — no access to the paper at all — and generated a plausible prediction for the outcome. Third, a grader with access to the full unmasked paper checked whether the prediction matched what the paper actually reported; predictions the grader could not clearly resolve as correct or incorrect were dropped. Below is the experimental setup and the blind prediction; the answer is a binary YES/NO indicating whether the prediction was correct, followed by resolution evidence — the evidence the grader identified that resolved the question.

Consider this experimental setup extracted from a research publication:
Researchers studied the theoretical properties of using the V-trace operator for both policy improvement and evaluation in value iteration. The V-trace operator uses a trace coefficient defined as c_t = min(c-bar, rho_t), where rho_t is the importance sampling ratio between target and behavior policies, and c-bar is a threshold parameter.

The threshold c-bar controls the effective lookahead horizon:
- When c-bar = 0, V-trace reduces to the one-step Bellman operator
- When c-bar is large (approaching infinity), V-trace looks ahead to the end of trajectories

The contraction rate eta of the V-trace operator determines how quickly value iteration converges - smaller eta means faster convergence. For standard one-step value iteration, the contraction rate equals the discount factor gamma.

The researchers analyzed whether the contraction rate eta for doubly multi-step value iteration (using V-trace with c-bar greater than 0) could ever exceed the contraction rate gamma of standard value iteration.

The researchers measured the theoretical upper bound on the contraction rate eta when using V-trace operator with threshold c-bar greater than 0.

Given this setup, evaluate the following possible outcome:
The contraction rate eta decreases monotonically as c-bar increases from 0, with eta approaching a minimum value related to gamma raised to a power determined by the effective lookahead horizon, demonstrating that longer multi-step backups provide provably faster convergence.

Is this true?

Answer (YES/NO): NO